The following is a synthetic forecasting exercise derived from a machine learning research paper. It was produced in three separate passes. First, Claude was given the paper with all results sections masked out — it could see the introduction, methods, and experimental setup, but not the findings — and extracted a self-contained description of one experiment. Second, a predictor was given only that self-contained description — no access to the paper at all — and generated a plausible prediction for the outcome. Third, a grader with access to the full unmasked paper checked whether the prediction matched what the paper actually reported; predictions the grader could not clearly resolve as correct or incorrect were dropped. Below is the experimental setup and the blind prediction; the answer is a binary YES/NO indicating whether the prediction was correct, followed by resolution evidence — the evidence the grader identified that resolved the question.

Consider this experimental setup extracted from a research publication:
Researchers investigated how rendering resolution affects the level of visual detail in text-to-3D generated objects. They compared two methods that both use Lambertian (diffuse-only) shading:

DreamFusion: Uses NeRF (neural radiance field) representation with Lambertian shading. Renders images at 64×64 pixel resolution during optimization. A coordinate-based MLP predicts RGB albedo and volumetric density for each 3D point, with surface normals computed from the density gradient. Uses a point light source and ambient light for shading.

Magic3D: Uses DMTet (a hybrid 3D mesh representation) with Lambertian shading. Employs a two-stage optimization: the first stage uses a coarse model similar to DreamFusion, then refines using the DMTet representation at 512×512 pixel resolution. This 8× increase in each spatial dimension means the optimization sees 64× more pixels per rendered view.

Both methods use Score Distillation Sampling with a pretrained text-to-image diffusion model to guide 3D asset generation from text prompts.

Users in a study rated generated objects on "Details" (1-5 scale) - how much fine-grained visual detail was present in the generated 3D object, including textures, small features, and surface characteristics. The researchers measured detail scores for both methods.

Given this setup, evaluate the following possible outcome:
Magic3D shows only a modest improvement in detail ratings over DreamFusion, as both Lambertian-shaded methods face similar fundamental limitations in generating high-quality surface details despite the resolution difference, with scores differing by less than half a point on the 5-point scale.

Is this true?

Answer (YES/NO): YES